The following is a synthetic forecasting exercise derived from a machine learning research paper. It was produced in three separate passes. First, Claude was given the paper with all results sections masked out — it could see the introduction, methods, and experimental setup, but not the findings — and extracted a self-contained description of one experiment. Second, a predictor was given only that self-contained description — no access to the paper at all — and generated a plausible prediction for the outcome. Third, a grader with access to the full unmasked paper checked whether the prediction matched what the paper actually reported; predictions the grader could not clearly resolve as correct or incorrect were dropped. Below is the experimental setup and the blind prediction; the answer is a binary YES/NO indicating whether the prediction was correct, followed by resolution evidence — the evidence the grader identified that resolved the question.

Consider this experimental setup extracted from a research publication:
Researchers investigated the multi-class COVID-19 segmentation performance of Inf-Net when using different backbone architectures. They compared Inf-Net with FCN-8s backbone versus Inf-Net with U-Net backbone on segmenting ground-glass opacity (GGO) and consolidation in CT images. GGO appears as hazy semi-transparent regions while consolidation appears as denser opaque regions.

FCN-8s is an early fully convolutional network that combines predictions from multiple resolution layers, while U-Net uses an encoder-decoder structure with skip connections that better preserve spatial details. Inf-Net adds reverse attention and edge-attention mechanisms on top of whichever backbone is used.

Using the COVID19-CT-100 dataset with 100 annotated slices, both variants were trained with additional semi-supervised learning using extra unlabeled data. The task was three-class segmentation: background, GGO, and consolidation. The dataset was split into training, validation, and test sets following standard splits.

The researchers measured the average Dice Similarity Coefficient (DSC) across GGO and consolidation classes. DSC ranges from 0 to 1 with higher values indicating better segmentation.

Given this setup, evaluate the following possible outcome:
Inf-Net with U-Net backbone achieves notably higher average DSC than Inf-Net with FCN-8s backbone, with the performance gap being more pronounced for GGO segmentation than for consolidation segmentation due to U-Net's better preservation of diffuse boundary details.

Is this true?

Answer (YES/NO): NO